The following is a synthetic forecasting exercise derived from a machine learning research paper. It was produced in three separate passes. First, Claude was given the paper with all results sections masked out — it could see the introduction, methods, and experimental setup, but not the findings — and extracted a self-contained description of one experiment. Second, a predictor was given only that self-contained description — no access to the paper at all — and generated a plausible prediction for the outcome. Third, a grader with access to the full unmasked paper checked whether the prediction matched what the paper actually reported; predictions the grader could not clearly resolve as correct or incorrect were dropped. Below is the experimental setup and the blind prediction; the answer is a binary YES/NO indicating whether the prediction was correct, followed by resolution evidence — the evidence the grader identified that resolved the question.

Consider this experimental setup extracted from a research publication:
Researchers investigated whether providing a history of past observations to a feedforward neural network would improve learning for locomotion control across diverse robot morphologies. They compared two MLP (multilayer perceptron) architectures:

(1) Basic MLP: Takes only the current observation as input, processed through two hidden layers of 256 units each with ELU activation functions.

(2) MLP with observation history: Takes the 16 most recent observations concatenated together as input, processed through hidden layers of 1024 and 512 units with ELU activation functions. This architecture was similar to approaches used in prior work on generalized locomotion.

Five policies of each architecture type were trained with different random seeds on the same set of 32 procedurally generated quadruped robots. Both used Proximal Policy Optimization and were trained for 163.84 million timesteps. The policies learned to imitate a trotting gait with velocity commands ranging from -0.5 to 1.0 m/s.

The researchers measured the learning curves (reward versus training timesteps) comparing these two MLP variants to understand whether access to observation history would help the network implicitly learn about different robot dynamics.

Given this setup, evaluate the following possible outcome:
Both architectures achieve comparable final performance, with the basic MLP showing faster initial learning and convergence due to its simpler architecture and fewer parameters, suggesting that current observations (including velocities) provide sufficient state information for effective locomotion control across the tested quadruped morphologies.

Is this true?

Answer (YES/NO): NO